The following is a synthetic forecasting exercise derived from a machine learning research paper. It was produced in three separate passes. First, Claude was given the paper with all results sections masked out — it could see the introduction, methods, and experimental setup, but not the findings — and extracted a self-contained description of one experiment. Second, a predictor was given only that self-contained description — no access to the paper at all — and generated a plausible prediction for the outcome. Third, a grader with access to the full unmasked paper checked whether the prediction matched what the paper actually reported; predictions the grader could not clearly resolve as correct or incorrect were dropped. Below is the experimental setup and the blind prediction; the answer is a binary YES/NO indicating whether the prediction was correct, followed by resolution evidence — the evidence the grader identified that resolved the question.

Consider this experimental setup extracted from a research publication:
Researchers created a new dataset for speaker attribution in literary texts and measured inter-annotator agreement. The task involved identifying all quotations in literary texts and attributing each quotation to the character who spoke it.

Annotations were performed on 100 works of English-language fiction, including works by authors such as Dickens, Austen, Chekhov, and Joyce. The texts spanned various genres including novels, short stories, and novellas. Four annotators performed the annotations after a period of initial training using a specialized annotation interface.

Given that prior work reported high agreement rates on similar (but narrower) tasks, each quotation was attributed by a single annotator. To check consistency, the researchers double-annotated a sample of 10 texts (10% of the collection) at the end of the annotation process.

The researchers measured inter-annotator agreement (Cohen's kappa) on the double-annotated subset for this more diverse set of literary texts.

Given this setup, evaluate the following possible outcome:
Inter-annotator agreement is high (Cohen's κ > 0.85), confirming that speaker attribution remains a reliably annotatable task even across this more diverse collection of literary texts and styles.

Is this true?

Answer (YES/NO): YES